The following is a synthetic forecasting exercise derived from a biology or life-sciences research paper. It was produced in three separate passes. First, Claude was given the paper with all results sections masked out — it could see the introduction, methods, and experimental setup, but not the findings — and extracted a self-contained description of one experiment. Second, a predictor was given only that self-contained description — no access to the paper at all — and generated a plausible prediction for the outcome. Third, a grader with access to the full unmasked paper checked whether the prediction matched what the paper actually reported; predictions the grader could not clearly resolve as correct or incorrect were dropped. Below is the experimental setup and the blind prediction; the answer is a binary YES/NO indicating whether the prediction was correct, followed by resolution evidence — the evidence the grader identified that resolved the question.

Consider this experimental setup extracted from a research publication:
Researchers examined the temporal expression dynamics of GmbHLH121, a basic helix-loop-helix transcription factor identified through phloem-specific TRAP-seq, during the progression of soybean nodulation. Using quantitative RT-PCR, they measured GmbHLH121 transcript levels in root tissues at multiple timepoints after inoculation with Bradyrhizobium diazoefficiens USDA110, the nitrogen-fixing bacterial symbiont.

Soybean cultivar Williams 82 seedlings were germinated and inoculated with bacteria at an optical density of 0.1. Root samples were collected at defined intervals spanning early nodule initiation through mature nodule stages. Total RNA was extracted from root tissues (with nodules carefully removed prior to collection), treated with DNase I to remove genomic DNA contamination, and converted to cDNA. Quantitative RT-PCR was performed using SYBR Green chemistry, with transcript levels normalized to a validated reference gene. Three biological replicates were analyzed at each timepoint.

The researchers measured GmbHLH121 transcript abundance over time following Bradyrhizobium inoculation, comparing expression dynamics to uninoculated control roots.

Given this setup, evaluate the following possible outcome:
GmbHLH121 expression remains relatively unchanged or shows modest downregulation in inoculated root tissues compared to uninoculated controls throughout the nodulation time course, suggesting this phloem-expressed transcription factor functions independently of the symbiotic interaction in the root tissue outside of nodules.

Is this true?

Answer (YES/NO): NO